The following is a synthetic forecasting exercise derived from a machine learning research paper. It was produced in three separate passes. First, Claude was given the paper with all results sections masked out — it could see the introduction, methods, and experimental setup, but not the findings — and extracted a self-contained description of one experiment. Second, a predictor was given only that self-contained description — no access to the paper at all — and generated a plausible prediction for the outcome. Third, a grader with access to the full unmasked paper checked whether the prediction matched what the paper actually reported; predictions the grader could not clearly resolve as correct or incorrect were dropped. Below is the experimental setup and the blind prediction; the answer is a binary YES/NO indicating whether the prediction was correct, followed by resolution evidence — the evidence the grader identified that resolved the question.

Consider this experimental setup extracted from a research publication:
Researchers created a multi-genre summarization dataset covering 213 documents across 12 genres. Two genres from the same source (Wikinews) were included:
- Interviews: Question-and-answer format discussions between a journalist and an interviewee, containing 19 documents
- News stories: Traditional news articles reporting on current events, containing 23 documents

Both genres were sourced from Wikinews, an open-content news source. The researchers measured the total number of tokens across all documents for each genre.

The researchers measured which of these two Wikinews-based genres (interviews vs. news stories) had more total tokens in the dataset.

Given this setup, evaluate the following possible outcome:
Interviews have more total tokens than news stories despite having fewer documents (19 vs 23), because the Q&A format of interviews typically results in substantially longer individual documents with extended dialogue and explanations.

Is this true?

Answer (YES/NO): YES